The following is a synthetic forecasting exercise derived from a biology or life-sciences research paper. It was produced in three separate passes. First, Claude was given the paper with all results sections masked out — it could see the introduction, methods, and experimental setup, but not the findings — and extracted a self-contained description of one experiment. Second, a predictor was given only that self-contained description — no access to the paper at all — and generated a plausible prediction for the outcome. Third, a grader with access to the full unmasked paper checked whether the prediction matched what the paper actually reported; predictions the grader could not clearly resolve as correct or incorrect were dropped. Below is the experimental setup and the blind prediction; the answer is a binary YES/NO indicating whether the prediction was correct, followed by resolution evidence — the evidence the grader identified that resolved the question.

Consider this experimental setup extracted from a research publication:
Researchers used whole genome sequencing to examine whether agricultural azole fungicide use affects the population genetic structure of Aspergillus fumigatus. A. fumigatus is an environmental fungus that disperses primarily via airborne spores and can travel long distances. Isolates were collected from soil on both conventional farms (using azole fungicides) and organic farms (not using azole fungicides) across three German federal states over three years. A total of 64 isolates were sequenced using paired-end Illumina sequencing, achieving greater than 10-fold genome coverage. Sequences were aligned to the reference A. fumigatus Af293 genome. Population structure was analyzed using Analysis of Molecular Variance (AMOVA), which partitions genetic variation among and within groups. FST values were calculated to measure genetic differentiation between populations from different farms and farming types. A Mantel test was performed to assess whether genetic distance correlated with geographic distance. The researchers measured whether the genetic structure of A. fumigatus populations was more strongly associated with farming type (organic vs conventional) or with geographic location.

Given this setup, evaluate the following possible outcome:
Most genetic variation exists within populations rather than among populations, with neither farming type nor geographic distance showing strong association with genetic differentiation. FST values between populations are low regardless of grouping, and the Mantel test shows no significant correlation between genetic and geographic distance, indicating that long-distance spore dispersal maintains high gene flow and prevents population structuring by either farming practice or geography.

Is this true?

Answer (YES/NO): YES